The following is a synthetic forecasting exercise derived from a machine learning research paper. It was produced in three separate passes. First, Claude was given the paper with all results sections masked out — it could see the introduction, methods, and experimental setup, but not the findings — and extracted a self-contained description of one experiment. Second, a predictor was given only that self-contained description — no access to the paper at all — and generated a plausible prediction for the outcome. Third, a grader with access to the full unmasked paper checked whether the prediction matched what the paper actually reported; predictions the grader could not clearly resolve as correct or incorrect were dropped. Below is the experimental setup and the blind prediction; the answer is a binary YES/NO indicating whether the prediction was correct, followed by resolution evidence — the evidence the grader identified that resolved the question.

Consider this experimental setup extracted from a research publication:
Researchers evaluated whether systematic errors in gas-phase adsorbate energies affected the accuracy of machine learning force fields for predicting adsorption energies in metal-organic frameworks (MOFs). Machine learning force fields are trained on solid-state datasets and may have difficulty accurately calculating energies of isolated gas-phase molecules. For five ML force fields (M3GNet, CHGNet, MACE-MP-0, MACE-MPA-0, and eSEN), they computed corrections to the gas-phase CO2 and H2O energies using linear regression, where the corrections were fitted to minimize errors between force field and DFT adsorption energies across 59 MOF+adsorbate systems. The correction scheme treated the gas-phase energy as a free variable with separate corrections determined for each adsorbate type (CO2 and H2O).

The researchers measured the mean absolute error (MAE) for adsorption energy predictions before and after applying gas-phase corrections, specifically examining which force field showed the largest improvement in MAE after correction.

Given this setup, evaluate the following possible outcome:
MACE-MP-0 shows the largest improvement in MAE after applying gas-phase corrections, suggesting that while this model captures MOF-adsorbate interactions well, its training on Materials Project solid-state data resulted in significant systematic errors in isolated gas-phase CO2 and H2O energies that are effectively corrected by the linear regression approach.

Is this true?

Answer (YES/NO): NO